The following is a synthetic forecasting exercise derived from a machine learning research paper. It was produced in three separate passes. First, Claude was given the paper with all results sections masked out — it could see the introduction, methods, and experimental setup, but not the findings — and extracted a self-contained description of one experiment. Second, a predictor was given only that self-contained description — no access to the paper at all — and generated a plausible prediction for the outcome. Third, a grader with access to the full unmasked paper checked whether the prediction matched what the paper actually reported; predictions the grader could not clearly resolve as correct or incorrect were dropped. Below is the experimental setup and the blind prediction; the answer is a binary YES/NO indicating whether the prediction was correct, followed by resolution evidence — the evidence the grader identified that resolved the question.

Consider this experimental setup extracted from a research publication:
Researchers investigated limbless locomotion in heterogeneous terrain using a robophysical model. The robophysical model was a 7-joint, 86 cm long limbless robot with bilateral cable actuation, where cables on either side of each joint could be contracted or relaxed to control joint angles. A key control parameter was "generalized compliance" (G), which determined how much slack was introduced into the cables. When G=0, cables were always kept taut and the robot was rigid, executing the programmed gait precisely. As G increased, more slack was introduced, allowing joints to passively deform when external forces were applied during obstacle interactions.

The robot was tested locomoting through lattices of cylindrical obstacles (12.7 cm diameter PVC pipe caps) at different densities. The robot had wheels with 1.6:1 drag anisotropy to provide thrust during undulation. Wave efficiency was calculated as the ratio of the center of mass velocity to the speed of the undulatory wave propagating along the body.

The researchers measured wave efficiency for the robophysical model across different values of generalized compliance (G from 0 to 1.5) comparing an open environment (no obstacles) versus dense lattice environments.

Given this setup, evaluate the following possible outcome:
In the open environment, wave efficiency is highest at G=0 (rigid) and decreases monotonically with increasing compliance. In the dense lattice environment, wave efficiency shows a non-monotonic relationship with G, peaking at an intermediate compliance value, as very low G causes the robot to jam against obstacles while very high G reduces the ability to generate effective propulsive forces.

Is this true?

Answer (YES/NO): YES